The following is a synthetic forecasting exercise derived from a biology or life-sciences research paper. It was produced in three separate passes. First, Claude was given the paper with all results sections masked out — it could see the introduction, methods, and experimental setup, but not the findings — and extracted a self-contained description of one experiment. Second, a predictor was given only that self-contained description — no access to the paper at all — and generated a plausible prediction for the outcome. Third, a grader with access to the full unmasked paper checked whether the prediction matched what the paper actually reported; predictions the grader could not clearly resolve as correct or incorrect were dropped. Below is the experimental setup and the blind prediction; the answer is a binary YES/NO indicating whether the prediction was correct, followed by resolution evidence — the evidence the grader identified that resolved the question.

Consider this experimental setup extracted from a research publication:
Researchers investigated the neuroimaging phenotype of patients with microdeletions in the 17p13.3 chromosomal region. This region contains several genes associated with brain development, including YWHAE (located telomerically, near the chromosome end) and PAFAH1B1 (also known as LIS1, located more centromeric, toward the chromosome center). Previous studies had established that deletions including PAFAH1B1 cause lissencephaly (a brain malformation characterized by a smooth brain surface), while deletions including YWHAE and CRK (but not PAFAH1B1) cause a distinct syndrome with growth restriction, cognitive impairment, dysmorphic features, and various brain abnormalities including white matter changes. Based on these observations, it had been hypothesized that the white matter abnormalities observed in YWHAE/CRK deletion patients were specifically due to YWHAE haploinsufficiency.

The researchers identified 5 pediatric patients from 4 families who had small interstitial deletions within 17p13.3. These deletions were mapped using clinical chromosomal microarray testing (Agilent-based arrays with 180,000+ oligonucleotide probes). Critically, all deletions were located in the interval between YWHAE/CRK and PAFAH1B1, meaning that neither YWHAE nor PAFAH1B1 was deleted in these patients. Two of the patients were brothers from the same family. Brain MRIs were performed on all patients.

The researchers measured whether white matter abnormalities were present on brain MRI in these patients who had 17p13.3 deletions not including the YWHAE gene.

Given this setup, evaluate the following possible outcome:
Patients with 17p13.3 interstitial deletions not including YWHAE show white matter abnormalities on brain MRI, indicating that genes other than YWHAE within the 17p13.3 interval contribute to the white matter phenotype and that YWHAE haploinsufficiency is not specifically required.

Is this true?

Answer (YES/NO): YES